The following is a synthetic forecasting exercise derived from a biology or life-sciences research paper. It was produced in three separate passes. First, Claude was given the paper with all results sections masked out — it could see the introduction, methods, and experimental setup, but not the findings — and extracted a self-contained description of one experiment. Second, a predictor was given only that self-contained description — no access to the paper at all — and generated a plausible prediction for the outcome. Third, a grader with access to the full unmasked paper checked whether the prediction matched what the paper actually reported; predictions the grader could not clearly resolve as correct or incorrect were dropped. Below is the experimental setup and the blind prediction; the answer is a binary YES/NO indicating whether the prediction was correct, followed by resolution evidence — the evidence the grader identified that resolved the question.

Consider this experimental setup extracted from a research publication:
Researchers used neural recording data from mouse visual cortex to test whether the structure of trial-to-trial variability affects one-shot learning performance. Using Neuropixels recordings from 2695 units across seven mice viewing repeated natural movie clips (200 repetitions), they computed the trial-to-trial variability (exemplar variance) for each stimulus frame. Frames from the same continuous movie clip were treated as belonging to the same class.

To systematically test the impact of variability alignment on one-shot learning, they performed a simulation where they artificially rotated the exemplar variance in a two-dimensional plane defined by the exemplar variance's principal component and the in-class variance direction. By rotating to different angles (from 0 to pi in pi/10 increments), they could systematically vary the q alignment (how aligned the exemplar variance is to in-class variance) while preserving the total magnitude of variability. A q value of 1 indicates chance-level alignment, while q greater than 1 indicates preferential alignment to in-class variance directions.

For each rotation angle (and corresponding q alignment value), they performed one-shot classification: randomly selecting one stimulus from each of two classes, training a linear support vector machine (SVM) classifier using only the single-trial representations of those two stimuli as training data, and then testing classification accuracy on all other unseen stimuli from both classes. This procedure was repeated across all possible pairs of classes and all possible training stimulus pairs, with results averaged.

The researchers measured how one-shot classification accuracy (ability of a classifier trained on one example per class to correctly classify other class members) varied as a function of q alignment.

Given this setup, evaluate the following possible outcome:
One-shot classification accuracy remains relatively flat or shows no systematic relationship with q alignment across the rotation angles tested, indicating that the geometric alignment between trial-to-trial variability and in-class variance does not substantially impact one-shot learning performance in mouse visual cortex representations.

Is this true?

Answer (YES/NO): NO